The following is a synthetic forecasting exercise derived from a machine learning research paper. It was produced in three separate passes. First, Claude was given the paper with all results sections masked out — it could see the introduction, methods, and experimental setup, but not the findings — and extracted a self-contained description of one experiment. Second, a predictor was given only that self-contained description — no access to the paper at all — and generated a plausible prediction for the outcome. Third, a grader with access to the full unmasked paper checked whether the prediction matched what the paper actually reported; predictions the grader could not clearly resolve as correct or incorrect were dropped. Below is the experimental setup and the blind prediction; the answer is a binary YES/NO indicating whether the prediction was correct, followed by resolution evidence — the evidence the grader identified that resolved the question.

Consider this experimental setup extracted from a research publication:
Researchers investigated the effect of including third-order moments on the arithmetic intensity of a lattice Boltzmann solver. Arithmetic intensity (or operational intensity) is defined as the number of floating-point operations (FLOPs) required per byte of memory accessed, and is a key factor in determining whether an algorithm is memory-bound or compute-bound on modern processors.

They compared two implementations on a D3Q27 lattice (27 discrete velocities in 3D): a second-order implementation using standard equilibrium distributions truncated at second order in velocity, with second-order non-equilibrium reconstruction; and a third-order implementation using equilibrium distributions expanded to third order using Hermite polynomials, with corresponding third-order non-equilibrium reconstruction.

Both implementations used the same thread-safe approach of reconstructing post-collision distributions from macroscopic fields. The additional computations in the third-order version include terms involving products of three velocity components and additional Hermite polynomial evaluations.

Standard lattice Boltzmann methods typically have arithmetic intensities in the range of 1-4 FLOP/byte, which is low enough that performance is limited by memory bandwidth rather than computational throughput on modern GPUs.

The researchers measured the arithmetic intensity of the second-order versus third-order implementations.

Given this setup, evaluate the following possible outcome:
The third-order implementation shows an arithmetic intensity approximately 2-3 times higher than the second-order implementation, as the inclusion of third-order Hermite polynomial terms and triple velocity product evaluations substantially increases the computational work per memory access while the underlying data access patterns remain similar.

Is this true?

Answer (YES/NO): NO